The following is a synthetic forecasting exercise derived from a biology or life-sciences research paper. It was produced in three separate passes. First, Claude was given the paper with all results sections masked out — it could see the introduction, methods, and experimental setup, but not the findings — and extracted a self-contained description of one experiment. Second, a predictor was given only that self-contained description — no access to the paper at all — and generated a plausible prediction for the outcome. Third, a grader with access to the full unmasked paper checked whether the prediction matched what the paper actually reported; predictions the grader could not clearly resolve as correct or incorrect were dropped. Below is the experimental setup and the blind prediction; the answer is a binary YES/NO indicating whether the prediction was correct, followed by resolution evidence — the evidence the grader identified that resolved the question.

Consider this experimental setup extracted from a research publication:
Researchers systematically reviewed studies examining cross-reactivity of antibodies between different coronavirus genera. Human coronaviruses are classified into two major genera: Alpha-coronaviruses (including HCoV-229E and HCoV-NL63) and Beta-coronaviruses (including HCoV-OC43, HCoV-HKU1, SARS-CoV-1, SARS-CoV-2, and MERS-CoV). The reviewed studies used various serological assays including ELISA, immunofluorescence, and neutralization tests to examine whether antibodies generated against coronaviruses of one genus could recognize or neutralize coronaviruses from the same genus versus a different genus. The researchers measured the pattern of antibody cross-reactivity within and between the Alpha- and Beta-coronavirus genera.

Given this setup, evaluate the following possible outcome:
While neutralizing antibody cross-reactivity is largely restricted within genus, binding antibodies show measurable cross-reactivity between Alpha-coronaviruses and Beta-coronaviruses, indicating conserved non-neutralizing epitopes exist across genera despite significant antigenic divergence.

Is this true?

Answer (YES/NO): NO